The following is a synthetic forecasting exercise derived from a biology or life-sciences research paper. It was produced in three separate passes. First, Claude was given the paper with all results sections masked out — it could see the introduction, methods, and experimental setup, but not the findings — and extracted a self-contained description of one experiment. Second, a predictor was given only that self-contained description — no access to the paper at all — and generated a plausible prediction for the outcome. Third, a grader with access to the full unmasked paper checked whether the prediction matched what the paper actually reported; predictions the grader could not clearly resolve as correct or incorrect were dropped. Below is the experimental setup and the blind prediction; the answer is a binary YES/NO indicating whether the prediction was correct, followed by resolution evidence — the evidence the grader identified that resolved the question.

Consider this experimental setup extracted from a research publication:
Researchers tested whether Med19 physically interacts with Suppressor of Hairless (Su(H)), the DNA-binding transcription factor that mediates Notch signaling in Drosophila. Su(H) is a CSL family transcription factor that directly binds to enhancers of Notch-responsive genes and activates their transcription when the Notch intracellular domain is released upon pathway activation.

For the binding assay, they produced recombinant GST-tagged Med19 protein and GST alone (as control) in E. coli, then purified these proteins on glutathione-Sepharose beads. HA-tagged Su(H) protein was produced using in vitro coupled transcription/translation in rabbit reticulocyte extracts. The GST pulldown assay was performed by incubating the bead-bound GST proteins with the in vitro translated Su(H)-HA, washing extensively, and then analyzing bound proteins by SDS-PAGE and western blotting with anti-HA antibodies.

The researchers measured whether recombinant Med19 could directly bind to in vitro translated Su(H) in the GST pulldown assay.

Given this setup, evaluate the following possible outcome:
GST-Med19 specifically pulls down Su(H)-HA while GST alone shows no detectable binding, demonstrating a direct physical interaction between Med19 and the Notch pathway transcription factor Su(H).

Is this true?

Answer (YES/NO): YES